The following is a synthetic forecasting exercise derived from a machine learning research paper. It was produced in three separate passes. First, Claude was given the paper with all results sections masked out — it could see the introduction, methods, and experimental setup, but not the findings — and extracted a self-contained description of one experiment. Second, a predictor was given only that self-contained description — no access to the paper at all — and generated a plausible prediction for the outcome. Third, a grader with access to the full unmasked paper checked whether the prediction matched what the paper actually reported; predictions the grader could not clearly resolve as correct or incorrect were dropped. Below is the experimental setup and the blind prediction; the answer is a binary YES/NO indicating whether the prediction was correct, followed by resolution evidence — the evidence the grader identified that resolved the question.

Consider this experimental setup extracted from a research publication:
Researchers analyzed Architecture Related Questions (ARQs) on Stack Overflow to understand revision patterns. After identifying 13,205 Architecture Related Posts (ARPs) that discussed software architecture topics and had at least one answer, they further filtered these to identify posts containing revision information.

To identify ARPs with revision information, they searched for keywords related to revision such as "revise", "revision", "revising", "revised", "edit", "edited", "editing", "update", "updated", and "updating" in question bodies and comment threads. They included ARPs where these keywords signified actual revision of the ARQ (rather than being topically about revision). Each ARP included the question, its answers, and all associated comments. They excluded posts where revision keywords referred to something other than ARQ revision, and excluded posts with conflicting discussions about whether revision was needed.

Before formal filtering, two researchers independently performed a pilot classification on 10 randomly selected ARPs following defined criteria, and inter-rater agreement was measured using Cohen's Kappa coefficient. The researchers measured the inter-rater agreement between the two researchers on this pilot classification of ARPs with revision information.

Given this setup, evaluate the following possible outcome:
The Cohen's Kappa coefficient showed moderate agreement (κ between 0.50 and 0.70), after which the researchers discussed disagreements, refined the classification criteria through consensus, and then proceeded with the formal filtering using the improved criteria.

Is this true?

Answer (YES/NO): NO